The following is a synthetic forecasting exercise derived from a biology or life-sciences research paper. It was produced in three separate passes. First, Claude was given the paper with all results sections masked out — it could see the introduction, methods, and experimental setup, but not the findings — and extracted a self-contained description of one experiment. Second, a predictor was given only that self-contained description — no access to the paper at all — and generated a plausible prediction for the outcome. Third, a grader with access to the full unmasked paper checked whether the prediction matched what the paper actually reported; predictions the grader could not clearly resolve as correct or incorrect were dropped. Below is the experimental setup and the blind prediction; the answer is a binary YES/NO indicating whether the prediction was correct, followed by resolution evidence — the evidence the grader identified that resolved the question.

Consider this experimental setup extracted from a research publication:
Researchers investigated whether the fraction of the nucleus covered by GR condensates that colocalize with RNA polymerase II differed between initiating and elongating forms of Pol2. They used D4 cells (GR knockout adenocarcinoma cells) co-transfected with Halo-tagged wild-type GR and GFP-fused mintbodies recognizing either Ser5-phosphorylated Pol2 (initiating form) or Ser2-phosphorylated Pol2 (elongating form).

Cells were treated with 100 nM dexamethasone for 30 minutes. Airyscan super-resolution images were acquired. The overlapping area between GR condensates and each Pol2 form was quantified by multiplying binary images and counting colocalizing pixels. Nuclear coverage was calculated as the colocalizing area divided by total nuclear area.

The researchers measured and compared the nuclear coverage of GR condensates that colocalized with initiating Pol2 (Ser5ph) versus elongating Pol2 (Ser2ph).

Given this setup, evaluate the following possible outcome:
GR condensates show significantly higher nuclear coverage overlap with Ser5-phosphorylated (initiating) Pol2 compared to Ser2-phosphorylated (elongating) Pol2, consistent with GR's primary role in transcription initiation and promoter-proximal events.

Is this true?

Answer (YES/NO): YES